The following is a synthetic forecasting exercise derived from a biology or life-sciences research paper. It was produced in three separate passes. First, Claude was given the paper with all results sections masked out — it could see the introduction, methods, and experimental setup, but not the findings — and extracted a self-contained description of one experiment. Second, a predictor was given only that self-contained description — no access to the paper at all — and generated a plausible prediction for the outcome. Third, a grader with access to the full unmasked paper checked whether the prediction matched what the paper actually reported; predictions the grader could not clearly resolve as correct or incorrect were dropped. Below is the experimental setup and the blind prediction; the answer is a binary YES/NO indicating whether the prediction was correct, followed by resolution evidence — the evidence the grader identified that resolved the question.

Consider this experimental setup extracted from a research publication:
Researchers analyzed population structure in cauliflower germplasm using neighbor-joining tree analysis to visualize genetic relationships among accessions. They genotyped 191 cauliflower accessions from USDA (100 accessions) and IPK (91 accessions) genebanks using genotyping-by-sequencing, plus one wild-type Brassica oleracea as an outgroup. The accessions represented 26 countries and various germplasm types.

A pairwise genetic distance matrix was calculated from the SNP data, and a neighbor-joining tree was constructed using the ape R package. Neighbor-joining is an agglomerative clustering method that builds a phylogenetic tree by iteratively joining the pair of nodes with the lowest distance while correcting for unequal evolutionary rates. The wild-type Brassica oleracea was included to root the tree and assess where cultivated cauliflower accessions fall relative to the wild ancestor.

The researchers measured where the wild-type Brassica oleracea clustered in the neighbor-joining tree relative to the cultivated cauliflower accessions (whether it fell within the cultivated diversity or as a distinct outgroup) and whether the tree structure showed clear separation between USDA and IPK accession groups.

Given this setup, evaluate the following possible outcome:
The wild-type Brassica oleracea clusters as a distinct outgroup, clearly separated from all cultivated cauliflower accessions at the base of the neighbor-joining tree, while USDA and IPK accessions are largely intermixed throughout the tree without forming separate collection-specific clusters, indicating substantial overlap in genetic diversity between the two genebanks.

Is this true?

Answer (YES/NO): NO